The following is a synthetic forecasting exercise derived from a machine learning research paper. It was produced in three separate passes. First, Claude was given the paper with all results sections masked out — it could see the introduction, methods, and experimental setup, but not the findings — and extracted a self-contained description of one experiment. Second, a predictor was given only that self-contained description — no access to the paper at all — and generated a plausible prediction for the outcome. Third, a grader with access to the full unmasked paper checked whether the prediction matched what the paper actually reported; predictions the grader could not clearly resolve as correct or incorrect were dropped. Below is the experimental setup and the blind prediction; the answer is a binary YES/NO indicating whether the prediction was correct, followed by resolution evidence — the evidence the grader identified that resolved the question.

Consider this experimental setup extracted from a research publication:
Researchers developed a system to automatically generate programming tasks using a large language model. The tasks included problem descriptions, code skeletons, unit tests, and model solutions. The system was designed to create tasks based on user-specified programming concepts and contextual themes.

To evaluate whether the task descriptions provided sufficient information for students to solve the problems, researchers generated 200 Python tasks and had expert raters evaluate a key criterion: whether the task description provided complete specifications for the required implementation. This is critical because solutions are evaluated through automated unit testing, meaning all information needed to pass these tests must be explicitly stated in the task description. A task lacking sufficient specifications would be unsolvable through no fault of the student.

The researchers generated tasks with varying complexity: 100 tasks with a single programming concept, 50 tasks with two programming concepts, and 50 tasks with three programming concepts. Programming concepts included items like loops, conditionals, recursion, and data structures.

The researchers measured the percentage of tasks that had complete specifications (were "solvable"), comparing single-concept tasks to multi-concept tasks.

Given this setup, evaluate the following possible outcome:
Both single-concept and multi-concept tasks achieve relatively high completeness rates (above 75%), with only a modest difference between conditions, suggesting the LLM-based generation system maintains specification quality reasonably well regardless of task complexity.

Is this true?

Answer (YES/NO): YES